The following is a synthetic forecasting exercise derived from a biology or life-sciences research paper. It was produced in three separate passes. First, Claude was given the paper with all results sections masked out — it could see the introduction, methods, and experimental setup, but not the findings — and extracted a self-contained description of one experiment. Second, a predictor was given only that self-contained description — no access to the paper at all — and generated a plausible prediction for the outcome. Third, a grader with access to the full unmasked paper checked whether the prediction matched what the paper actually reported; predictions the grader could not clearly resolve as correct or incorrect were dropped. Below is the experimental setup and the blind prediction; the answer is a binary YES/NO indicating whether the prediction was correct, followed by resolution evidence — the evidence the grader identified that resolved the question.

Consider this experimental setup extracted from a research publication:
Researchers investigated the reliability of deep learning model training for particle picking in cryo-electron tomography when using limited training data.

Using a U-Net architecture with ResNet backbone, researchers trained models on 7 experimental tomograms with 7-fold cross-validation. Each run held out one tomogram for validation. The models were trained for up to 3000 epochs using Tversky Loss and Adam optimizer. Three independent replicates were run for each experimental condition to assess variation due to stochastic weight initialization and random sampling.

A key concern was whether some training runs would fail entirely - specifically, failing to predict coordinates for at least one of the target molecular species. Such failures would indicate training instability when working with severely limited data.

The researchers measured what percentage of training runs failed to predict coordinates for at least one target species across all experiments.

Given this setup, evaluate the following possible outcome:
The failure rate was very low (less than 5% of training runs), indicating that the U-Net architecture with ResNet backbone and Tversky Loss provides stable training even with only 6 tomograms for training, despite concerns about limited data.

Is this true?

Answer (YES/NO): NO